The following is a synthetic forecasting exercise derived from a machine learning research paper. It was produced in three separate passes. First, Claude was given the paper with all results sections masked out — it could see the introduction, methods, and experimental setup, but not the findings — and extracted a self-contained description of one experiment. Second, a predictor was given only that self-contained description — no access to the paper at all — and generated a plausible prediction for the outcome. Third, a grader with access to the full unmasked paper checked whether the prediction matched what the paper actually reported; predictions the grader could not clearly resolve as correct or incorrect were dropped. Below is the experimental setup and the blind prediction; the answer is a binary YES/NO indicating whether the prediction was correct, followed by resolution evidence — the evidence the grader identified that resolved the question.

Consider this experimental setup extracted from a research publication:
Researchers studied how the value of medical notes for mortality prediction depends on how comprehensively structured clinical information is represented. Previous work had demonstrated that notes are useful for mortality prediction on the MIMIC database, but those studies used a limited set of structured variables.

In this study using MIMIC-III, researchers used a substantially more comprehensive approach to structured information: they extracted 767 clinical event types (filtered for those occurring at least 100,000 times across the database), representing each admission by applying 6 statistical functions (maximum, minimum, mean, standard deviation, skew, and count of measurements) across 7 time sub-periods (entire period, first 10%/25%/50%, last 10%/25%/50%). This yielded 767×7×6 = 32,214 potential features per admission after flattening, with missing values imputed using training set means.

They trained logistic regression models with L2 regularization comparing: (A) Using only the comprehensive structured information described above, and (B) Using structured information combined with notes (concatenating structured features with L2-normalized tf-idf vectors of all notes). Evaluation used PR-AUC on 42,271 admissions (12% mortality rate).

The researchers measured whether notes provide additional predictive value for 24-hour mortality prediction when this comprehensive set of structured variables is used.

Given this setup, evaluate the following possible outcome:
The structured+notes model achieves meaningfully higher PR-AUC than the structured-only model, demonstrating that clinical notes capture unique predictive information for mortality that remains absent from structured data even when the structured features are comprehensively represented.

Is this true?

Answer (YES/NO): NO